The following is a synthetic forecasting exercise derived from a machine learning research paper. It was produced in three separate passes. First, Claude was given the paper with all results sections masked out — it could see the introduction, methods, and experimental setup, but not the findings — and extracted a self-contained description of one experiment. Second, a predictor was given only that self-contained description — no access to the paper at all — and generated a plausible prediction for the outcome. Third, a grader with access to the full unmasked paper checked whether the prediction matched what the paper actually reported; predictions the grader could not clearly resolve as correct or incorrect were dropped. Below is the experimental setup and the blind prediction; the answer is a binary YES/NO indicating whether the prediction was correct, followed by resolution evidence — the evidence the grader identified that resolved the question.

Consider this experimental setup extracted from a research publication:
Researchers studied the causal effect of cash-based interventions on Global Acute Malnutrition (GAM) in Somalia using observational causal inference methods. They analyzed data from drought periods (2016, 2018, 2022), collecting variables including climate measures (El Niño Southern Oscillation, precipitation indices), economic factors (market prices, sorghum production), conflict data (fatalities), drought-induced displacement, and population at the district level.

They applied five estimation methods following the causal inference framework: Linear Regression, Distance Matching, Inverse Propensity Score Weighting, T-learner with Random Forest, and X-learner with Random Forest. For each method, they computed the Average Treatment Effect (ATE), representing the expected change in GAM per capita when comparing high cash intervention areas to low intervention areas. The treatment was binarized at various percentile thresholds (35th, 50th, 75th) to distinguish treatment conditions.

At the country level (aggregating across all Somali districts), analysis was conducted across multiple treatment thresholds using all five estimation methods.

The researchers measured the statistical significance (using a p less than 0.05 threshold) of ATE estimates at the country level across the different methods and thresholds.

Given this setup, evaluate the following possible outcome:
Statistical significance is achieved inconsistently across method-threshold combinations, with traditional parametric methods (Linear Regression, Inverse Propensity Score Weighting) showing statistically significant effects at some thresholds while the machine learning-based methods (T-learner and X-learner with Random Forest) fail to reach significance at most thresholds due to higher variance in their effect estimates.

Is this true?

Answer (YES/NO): NO